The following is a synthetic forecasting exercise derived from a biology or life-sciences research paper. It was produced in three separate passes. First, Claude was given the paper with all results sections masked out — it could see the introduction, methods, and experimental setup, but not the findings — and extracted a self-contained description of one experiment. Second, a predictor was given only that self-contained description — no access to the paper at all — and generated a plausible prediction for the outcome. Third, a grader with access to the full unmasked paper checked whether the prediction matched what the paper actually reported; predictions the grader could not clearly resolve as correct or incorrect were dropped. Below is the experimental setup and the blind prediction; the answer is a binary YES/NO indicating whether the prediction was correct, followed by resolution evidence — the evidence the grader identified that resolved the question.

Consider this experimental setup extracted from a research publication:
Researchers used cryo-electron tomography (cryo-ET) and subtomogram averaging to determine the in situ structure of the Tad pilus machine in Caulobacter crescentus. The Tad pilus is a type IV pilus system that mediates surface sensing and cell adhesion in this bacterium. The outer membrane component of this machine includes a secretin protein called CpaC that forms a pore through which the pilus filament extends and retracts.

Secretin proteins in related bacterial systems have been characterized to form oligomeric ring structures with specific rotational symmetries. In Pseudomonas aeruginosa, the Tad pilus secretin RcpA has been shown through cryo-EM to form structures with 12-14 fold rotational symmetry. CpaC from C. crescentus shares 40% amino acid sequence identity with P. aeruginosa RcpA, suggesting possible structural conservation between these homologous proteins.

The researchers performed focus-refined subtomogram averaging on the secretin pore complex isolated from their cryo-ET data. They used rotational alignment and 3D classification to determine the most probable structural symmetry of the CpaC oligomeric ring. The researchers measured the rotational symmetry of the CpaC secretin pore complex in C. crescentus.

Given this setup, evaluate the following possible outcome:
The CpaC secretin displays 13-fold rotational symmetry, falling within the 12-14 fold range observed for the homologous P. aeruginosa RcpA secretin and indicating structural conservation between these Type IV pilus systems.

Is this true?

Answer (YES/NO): NO